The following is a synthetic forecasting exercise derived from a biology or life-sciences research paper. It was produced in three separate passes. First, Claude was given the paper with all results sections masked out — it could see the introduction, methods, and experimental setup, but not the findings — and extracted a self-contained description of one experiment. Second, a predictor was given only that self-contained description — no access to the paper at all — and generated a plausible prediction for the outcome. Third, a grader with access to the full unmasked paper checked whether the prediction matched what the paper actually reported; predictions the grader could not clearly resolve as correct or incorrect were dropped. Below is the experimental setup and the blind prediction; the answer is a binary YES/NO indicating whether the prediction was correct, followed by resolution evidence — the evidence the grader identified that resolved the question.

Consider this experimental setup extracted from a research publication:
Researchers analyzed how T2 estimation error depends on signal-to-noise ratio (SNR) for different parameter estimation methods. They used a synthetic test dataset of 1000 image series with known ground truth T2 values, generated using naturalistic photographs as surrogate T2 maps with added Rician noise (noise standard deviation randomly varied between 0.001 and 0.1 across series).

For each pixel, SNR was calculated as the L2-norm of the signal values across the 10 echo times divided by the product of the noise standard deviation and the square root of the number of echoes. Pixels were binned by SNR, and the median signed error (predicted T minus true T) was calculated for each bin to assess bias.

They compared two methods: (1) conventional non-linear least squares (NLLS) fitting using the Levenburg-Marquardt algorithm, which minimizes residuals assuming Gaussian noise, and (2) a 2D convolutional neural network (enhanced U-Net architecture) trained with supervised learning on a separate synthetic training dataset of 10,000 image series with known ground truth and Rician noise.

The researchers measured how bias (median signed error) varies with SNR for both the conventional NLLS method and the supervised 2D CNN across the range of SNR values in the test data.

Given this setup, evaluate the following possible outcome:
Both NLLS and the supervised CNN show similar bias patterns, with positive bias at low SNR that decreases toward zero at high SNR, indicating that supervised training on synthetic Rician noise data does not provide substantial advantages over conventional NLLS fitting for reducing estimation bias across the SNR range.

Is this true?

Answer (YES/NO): NO